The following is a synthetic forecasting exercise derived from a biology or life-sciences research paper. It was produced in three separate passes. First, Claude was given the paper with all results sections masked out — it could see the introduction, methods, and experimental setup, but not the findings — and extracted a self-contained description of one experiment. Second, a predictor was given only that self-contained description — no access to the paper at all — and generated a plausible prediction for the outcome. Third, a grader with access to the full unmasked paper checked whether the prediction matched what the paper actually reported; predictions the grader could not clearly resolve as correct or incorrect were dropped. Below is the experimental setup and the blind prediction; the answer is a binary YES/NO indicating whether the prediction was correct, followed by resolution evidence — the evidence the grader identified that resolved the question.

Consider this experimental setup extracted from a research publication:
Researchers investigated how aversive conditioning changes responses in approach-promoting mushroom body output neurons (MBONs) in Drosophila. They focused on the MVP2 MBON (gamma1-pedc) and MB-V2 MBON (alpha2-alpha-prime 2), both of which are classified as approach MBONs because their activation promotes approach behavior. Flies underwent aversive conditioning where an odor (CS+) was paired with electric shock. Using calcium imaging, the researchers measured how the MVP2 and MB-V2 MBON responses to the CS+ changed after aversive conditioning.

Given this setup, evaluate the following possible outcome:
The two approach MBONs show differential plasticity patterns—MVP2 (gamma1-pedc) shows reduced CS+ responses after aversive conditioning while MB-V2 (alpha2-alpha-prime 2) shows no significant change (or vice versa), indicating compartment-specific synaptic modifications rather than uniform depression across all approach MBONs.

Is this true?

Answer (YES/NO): NO